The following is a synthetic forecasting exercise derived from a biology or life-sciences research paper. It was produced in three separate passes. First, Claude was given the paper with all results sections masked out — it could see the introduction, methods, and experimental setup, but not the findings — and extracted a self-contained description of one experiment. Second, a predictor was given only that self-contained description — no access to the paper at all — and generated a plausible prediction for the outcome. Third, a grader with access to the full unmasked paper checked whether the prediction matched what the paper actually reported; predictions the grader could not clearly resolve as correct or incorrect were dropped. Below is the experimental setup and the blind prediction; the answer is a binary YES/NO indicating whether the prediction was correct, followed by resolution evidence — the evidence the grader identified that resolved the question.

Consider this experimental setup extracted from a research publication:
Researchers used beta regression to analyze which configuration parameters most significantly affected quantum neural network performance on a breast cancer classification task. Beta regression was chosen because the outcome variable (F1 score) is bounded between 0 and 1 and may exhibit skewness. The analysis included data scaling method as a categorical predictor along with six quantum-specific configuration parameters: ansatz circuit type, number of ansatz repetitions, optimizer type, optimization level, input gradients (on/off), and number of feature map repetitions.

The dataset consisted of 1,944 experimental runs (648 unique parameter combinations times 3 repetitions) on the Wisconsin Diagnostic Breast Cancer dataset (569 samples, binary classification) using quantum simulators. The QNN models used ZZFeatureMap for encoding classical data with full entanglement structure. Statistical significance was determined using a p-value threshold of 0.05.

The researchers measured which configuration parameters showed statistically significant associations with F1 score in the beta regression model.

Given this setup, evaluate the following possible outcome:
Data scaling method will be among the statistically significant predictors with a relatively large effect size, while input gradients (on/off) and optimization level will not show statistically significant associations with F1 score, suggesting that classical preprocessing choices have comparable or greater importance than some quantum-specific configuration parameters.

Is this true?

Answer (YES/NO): NO